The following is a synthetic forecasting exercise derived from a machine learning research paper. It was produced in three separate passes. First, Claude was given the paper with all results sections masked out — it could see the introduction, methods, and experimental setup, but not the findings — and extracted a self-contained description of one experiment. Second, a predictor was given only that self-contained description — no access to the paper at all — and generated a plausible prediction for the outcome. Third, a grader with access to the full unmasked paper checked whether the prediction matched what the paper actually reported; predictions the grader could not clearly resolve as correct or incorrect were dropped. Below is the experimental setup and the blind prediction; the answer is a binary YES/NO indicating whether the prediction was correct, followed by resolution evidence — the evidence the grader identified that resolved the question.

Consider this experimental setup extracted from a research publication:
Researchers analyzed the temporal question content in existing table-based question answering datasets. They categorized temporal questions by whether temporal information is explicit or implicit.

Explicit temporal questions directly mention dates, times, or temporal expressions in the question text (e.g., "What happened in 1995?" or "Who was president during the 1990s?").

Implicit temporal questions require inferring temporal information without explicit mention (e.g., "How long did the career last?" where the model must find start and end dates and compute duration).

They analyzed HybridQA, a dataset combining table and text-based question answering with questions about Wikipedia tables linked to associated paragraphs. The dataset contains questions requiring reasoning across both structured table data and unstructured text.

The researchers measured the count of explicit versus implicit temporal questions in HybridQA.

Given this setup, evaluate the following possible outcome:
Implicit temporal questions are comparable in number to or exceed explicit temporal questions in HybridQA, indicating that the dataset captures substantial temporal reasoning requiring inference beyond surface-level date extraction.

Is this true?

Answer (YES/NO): NO